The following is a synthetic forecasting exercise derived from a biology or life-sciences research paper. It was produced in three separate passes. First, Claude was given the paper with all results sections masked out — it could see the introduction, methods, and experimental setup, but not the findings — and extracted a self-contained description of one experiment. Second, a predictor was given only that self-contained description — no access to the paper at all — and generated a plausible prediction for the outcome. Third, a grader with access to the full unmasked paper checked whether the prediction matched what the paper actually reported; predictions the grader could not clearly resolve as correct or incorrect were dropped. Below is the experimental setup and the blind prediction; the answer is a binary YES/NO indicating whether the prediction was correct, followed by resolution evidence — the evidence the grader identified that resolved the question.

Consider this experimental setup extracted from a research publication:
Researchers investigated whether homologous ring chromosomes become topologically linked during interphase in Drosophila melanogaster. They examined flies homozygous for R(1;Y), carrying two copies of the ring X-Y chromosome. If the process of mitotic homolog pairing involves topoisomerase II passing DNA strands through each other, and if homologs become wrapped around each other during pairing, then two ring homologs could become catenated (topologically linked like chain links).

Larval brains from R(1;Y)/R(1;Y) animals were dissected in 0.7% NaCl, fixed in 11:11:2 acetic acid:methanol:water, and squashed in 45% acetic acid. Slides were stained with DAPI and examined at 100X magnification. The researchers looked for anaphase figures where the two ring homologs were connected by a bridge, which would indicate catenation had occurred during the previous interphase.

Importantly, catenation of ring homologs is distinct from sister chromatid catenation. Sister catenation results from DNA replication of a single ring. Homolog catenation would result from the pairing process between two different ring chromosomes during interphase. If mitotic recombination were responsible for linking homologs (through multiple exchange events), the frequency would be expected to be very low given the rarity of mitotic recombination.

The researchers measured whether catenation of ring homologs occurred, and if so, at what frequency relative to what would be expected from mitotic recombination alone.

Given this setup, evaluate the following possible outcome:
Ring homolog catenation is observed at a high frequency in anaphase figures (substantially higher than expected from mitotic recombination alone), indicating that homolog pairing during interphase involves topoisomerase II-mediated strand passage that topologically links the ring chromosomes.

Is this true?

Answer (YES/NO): YES